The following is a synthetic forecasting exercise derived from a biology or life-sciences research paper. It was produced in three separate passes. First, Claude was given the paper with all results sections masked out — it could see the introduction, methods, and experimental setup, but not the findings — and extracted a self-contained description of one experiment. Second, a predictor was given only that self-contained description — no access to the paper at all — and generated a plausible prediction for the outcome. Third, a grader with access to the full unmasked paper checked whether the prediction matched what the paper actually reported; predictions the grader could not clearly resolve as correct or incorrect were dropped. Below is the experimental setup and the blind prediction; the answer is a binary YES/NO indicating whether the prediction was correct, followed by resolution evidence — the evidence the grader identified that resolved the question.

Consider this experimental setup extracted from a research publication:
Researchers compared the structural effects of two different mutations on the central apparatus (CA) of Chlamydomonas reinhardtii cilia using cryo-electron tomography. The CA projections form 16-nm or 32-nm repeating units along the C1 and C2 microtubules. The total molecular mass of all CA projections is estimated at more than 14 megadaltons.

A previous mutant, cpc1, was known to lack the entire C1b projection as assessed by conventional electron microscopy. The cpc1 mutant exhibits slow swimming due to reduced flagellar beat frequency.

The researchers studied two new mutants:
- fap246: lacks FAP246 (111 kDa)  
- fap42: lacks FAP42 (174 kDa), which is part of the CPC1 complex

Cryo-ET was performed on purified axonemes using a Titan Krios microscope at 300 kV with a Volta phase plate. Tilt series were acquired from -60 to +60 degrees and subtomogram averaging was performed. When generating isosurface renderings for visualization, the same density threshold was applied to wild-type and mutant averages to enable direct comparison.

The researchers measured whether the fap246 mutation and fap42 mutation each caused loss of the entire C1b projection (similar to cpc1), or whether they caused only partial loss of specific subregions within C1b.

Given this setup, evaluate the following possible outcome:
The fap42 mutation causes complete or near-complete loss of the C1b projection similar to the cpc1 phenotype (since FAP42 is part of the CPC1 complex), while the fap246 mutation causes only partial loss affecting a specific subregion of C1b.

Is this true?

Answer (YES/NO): NO